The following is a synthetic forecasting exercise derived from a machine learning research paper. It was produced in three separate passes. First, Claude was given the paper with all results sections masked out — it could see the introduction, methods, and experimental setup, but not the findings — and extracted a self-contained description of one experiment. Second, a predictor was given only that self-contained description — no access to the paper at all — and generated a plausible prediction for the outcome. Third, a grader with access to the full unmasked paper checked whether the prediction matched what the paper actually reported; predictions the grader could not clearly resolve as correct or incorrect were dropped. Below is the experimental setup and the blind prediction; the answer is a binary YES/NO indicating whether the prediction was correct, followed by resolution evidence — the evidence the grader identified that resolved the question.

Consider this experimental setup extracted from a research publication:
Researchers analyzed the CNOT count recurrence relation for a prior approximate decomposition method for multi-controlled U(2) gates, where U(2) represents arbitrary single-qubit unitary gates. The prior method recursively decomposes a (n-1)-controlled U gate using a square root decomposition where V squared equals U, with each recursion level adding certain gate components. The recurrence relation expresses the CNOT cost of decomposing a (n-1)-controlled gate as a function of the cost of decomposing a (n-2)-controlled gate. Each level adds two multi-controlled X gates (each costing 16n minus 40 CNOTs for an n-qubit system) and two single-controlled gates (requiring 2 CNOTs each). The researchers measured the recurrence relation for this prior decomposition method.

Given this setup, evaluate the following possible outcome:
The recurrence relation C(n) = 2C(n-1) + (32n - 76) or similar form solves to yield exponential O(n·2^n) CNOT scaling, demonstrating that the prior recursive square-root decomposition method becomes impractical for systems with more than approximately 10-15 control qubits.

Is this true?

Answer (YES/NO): NO